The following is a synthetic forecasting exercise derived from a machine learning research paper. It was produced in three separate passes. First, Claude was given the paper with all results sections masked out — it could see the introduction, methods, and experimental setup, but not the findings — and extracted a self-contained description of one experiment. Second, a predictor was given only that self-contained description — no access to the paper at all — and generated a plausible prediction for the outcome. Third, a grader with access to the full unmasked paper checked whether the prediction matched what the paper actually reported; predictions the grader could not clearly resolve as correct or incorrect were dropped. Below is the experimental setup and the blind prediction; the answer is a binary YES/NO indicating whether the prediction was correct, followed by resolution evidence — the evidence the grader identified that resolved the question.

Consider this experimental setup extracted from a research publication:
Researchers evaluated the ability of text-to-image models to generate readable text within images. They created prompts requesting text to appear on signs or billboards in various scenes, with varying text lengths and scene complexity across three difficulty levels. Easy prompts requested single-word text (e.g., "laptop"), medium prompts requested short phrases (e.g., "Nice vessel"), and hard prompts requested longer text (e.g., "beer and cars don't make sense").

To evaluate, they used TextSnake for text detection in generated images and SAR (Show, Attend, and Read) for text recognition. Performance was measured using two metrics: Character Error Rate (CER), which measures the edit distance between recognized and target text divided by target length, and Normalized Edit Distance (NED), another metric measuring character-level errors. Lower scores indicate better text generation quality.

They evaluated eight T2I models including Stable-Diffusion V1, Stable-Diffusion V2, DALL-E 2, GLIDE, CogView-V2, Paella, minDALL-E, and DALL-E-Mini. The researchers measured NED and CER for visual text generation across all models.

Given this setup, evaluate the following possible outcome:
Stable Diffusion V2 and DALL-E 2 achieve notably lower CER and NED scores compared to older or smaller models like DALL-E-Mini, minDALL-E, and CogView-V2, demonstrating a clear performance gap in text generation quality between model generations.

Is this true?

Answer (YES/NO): NO